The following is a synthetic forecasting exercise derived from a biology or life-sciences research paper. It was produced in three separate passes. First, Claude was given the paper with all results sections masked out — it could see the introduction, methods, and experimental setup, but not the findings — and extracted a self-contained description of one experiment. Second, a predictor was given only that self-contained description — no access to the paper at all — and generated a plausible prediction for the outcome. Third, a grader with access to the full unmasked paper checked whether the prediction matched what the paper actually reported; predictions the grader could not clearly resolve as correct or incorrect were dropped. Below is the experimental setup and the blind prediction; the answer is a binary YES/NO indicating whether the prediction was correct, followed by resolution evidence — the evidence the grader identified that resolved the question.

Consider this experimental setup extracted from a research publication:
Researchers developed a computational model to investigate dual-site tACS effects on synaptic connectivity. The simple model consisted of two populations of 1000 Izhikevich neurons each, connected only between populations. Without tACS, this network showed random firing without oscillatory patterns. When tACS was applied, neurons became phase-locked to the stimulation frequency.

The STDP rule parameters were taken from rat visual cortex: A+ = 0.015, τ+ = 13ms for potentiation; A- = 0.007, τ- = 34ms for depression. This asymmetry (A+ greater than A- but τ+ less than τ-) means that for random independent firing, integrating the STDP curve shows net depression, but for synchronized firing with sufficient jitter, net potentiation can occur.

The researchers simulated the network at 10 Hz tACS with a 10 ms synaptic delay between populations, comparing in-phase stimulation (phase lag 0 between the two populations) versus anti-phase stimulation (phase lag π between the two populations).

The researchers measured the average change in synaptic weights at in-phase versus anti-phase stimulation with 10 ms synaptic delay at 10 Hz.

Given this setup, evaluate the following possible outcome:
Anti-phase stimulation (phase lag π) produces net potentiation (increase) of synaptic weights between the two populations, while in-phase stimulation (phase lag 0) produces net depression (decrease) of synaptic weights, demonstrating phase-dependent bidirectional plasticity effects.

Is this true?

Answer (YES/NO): NO